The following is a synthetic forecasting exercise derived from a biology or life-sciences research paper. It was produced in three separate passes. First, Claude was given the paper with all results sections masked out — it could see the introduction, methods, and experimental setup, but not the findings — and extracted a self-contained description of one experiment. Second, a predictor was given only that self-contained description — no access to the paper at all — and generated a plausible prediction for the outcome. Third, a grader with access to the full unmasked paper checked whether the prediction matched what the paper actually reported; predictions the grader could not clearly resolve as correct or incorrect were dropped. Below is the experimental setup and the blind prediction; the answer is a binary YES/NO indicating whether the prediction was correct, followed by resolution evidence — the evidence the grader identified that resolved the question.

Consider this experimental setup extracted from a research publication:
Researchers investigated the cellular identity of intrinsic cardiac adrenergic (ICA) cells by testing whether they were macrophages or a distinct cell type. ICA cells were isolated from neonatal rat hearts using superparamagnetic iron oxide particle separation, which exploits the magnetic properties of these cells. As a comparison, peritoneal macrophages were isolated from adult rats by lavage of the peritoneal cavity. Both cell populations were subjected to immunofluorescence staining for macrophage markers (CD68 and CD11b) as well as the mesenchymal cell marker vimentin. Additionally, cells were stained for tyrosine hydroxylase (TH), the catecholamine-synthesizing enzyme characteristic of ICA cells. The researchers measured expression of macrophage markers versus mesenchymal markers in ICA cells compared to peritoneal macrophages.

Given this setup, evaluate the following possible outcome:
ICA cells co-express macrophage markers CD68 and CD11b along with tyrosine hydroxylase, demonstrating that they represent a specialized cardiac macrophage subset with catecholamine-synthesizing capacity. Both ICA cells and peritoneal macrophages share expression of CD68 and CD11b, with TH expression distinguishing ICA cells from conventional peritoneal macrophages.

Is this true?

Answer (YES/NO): NO